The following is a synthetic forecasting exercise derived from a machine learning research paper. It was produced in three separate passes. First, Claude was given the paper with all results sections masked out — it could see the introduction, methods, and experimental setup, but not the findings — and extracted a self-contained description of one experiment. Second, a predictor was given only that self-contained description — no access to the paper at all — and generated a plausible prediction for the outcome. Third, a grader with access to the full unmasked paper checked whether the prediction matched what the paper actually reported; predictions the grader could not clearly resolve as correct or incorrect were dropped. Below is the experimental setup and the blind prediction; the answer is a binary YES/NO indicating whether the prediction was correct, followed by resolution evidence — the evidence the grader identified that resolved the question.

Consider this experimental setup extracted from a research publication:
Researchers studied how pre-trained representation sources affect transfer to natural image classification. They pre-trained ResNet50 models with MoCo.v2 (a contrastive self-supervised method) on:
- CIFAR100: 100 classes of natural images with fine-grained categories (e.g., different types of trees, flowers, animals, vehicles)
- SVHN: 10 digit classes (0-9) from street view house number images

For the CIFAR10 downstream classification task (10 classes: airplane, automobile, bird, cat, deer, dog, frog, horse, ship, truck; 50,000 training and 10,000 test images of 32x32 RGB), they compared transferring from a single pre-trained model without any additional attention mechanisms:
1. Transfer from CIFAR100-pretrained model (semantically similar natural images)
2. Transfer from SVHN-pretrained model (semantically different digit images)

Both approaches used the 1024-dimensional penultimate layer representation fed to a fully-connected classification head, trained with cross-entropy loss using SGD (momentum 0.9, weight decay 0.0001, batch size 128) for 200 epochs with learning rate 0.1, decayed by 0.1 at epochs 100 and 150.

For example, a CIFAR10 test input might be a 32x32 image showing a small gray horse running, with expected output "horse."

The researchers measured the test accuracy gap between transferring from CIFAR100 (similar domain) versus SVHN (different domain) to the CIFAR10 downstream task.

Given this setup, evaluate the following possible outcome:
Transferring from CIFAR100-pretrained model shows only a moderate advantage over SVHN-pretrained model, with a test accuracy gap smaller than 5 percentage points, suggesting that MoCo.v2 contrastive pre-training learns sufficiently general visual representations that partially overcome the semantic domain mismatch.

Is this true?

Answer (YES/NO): NO